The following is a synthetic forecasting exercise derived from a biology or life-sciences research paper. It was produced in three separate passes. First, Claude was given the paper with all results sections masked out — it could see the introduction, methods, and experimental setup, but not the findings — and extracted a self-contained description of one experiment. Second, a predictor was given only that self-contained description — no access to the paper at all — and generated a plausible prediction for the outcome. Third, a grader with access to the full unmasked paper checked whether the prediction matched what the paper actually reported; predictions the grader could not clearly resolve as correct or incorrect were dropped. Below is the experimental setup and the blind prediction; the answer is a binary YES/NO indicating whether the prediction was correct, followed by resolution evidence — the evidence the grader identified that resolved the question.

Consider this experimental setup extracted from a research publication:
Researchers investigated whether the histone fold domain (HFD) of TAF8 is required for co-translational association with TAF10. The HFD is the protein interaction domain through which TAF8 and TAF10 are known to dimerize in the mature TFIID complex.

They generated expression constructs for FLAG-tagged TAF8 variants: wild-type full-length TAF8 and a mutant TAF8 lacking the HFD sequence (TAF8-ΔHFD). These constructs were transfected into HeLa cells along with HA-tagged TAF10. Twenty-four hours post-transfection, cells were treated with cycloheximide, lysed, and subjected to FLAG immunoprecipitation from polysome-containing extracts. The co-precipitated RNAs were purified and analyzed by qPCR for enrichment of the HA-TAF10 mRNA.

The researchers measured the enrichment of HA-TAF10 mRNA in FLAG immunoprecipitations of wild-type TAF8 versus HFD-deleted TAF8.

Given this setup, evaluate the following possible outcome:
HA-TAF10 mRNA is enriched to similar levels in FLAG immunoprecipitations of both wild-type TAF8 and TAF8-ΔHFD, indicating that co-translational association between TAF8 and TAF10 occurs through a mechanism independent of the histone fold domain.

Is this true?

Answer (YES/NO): NO